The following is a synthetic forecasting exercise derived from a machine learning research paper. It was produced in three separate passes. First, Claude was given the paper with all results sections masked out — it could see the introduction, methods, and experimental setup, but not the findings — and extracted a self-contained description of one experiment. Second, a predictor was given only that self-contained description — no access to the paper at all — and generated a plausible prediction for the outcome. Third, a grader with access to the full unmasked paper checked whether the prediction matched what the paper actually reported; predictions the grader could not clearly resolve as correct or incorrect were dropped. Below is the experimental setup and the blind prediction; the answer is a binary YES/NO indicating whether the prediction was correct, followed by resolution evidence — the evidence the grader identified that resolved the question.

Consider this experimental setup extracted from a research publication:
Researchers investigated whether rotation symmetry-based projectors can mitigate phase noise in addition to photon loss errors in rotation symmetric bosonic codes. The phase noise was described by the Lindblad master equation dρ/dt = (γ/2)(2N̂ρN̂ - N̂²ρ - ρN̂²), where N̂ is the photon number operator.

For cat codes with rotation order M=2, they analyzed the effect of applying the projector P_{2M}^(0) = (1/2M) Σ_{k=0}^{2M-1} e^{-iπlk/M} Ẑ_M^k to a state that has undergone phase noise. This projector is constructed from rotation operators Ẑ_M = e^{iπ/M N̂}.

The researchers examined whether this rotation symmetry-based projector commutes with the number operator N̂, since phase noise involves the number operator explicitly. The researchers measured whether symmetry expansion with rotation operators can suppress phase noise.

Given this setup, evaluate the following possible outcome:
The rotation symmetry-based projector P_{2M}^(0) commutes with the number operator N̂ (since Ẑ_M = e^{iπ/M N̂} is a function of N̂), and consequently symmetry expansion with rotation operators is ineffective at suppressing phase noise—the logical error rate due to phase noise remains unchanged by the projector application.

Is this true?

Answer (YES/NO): YES